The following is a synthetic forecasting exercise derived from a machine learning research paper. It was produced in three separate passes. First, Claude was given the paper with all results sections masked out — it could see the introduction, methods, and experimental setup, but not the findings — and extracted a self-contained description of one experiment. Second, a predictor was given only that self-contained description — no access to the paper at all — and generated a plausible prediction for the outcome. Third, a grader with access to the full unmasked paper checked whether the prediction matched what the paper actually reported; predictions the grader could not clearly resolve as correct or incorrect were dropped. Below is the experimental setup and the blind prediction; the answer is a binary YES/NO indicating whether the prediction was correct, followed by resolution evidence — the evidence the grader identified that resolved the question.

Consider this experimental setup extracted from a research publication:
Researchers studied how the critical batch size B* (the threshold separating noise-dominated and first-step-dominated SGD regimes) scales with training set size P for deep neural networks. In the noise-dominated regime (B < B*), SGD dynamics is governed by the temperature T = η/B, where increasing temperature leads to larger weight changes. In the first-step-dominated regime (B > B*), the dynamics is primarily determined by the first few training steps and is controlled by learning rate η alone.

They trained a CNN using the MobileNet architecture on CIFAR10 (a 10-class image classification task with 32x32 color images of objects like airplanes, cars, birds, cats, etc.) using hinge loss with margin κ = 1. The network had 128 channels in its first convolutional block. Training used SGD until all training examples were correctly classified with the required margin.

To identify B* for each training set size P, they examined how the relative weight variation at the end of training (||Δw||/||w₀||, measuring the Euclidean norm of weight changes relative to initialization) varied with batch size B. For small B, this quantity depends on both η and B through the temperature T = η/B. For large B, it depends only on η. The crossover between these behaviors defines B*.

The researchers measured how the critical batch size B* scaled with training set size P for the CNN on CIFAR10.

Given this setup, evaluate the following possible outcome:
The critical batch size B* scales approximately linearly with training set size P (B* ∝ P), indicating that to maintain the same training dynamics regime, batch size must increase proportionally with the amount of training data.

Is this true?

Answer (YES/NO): NO